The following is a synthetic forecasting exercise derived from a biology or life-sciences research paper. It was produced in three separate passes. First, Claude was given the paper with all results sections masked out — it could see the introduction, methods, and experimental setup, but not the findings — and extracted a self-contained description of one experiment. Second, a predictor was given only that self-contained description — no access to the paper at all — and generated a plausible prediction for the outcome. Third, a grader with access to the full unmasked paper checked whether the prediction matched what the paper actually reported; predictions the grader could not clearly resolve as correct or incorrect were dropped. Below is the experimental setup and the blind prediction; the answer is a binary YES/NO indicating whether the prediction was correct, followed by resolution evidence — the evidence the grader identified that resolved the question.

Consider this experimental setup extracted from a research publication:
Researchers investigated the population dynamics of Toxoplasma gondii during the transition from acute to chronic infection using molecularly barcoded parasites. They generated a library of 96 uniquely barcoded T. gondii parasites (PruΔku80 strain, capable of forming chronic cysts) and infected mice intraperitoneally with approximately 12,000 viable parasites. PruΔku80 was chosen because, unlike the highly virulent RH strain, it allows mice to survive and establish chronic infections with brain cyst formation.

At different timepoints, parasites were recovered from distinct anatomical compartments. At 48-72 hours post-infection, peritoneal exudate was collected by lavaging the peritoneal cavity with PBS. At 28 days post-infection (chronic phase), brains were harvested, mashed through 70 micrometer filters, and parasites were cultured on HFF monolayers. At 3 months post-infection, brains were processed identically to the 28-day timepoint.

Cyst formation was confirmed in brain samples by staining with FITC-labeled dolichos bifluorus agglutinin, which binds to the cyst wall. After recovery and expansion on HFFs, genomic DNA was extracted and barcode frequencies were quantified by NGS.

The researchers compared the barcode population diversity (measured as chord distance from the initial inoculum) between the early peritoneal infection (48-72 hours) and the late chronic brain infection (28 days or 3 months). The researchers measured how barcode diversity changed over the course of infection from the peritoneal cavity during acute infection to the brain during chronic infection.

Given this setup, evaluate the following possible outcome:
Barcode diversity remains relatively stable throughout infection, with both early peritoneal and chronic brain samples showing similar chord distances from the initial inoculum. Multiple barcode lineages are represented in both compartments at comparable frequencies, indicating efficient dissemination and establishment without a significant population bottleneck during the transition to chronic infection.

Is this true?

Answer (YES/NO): NO